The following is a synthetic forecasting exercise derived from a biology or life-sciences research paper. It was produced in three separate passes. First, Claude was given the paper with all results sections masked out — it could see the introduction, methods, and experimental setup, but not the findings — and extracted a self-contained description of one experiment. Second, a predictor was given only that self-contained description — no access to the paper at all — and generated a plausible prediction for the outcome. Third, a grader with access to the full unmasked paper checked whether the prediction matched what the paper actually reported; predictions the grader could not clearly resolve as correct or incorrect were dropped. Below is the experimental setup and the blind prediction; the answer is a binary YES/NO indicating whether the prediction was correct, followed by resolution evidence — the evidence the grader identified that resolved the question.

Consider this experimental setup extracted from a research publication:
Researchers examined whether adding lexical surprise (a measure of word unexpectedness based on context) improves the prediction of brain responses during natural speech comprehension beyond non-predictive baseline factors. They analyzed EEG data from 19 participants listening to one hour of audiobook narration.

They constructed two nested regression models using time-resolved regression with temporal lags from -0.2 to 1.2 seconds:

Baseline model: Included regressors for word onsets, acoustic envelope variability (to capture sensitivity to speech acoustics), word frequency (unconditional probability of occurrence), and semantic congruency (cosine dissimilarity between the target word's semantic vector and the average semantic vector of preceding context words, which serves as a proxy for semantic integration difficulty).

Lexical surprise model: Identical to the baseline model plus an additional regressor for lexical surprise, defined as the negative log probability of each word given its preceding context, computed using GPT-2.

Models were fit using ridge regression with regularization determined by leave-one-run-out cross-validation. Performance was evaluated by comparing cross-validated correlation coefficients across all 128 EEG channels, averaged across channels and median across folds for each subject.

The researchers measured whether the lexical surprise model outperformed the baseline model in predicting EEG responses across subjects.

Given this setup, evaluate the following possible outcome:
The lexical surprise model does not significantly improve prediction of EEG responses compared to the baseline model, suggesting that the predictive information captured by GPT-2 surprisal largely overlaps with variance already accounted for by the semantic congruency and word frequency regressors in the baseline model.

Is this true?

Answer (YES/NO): NO